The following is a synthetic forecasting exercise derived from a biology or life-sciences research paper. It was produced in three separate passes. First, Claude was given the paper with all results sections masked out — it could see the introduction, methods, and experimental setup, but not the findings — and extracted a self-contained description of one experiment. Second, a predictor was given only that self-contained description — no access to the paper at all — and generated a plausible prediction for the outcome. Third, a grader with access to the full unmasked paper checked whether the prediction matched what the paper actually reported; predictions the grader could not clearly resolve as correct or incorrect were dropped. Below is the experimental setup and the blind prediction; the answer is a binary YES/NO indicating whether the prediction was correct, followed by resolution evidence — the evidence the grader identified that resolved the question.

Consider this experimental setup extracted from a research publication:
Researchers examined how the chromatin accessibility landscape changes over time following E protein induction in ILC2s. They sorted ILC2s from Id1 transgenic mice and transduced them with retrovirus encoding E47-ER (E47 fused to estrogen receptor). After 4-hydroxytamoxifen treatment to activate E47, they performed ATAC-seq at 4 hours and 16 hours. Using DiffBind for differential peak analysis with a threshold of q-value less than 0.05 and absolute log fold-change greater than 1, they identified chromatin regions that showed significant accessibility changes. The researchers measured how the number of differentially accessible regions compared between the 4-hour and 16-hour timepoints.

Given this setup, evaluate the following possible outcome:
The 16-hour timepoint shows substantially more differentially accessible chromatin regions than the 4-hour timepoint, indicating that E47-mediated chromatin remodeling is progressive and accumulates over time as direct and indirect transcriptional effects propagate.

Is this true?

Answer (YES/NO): YES